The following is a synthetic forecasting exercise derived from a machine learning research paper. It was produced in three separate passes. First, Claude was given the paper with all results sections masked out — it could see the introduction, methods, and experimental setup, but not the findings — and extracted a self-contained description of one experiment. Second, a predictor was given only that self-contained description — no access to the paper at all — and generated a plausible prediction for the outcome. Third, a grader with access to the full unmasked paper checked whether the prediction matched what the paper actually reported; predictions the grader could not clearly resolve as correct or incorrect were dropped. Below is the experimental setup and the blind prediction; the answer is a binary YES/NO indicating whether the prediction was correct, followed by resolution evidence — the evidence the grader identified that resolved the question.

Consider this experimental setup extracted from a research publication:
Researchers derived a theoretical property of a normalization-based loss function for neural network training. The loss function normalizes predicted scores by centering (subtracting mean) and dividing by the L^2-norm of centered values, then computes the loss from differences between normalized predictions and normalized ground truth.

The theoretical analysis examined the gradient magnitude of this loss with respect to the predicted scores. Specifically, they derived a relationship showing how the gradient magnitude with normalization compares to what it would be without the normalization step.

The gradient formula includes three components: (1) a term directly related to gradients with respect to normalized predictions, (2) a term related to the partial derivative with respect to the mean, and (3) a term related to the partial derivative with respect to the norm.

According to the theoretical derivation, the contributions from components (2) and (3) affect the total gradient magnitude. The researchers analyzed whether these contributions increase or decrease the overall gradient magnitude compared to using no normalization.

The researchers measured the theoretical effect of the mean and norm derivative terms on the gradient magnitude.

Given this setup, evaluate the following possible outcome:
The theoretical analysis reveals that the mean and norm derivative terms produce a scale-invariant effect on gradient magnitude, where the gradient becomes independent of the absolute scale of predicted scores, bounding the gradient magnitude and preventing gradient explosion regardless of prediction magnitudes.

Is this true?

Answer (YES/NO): NO